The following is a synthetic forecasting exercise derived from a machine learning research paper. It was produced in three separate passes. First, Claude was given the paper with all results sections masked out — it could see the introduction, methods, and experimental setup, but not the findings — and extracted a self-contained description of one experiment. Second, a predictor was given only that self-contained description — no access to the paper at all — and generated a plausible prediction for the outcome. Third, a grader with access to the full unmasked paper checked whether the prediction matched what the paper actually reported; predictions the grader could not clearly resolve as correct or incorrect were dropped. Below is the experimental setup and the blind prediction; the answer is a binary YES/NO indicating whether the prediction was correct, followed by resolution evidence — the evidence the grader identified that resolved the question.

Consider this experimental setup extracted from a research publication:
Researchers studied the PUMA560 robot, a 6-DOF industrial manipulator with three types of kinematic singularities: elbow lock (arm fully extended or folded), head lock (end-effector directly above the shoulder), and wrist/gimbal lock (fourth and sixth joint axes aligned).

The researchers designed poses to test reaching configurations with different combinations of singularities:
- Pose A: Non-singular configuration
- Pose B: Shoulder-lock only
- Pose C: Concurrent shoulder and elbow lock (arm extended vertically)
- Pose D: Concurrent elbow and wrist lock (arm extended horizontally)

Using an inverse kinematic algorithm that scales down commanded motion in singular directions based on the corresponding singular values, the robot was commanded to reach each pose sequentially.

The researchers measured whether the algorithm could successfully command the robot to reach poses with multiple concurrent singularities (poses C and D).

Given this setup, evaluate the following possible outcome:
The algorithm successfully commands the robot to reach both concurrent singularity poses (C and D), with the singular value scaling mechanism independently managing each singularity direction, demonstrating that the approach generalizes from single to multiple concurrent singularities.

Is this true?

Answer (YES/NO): YES